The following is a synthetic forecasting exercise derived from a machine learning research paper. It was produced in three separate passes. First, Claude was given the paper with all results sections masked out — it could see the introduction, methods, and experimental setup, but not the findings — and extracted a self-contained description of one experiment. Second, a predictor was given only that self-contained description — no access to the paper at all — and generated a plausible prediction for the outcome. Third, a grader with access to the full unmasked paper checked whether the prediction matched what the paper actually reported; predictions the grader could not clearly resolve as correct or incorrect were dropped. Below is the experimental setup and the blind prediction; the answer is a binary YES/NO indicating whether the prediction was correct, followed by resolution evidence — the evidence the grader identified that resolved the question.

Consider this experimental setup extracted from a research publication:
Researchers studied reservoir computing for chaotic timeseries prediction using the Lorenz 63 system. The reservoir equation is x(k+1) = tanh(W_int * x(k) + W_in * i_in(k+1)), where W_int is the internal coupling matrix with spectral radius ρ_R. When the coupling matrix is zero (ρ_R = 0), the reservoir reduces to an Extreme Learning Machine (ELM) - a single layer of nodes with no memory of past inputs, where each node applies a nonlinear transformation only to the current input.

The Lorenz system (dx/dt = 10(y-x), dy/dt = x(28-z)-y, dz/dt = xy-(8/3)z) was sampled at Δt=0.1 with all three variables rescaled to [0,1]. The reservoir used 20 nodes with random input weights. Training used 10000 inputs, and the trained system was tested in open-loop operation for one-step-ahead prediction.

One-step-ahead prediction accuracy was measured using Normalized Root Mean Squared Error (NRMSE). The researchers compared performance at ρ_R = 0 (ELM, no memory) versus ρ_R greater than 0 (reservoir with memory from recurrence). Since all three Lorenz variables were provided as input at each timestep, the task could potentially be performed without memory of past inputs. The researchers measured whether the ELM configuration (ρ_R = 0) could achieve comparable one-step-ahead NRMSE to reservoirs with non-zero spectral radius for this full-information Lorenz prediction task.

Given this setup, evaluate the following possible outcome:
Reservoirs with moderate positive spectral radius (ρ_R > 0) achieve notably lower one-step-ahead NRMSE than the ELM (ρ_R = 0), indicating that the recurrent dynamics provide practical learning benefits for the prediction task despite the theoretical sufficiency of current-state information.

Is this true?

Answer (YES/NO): NO